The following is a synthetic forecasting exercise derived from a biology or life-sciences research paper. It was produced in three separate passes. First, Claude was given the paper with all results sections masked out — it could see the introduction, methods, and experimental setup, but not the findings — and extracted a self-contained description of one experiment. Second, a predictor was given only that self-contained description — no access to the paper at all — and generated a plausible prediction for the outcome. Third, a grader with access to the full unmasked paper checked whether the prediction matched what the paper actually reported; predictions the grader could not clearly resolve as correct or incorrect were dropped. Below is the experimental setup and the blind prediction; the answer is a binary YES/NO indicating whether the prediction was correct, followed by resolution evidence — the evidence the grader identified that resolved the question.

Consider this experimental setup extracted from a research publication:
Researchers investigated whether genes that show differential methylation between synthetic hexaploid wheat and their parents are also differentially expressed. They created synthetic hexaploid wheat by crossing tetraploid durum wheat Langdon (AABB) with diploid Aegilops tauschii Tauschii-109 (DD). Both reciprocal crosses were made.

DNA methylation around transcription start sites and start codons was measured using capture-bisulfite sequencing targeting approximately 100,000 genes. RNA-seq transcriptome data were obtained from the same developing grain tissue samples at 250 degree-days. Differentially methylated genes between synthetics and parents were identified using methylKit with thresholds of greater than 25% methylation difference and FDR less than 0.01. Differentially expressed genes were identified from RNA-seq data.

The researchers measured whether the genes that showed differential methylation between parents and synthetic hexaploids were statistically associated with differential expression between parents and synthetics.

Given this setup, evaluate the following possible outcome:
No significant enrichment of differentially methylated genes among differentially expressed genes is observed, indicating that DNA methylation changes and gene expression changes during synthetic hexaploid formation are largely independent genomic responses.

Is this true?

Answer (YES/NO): YES